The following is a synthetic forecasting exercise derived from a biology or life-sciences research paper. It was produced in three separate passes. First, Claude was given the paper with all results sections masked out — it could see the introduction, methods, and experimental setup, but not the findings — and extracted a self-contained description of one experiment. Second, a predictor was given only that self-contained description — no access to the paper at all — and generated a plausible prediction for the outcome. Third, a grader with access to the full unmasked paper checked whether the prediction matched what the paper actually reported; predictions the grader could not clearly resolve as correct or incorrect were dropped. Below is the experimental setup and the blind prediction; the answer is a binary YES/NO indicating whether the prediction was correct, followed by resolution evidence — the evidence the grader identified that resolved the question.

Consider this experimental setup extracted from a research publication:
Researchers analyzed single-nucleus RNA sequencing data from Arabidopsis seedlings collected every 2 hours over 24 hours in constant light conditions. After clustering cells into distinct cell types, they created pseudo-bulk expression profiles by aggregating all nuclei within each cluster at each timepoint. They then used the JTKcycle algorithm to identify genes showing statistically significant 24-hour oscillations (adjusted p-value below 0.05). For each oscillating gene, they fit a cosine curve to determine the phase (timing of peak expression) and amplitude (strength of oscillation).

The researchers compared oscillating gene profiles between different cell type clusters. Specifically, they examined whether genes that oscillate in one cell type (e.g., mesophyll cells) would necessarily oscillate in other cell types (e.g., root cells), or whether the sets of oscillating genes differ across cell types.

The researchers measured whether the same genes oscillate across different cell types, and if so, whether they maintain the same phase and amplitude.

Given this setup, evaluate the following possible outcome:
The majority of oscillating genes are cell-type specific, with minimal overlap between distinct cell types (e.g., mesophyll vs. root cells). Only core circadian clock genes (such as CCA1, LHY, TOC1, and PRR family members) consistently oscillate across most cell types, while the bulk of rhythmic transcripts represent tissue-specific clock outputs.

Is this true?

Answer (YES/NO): YES